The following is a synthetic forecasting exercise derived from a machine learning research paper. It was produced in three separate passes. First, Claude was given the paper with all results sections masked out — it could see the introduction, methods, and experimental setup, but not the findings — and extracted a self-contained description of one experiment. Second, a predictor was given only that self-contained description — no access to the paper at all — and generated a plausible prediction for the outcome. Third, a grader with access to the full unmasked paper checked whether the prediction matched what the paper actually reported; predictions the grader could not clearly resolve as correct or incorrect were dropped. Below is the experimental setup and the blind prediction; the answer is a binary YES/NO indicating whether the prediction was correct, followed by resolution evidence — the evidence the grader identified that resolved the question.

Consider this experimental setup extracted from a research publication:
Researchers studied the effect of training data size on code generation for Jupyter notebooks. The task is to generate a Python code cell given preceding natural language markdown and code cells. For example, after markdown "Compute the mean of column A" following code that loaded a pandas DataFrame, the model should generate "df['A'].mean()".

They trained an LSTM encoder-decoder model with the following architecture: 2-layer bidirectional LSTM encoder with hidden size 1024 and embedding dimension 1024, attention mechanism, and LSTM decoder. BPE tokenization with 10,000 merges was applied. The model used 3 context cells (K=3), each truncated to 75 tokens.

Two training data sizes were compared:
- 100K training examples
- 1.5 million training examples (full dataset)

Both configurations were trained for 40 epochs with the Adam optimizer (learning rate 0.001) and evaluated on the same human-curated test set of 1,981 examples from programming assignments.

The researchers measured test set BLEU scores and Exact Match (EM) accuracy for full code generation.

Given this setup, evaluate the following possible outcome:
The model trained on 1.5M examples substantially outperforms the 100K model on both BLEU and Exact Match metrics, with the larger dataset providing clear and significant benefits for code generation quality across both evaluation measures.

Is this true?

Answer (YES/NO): YES